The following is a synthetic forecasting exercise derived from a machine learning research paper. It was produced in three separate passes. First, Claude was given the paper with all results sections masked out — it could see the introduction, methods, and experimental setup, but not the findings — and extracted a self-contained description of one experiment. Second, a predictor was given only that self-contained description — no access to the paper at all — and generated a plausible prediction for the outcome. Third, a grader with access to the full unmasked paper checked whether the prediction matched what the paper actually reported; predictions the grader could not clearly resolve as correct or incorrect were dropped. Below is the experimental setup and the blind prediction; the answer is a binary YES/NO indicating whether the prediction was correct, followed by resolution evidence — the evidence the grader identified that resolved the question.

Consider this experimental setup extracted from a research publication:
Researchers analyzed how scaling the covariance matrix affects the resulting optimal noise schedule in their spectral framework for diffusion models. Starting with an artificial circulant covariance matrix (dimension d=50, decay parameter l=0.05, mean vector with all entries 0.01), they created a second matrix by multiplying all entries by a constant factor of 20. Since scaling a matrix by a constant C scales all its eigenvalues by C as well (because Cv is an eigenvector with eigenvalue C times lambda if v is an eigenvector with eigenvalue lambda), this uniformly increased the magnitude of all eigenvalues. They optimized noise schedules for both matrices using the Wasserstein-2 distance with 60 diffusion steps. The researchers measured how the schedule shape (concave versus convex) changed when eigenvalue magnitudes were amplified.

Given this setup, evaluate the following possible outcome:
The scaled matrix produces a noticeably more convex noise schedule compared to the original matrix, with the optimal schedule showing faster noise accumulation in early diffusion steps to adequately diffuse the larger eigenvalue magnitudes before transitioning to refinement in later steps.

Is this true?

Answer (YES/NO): YES